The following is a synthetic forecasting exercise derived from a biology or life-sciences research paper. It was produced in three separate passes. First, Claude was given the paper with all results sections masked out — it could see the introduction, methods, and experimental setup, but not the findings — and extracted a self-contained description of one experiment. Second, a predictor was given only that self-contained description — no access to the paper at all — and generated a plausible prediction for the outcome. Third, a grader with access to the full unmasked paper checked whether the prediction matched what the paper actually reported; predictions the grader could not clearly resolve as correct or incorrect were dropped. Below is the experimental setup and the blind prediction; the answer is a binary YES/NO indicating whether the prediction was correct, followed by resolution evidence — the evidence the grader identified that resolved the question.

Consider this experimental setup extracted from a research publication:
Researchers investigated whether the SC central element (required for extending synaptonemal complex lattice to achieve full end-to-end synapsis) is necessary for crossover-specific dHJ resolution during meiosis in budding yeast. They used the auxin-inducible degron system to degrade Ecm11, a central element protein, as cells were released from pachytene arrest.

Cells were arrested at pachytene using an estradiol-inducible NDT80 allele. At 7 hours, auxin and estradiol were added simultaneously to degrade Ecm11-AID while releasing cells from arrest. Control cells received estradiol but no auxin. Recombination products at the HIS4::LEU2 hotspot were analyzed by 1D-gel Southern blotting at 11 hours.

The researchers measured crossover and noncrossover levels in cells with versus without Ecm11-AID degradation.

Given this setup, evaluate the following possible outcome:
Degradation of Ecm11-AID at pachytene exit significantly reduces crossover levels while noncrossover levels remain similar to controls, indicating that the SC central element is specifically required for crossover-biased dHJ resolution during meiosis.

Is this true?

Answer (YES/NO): NO